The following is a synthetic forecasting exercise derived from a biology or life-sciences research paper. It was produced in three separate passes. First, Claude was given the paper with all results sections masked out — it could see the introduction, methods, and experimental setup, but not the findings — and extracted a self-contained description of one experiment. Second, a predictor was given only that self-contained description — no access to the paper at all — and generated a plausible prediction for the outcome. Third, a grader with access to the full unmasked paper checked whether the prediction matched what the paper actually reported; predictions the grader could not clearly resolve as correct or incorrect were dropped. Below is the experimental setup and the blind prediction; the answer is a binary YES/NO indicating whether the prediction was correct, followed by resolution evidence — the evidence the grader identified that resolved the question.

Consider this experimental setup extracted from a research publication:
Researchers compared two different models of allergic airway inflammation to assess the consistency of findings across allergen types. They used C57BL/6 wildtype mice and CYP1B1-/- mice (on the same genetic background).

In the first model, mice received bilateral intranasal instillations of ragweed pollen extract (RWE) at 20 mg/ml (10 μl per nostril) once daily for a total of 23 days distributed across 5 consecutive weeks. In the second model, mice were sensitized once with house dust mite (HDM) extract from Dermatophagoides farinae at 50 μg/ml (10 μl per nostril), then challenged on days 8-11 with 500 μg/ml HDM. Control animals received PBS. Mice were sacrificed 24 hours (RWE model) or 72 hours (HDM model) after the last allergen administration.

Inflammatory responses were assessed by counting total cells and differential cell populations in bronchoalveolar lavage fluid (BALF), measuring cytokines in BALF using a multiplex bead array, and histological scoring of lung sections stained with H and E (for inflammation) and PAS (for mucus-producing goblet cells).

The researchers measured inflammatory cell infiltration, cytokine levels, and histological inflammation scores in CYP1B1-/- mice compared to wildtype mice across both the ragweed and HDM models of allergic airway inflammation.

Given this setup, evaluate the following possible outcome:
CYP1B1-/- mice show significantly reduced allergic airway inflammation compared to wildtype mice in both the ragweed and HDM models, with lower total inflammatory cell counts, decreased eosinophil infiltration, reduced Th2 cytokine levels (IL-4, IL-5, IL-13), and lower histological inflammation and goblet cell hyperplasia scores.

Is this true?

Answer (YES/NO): NO